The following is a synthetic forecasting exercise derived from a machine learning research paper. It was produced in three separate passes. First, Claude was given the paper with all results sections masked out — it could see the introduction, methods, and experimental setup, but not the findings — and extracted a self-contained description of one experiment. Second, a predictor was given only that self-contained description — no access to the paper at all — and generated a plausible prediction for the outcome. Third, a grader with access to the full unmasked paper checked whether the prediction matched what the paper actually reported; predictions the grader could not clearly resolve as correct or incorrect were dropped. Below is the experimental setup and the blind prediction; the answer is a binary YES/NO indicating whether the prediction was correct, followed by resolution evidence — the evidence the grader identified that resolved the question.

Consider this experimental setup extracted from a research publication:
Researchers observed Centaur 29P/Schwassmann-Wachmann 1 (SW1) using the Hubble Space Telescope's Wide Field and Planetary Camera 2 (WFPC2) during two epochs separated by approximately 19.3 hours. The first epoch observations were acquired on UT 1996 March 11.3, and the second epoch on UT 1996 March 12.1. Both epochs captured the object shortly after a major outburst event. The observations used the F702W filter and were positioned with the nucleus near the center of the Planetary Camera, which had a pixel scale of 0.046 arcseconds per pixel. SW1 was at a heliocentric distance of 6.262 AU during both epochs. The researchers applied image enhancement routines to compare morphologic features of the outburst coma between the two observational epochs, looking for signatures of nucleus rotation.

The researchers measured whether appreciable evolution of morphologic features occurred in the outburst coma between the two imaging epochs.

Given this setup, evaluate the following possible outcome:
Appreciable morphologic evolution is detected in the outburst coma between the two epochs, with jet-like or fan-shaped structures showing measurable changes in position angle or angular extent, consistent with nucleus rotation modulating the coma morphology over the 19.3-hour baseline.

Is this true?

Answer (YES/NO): NO